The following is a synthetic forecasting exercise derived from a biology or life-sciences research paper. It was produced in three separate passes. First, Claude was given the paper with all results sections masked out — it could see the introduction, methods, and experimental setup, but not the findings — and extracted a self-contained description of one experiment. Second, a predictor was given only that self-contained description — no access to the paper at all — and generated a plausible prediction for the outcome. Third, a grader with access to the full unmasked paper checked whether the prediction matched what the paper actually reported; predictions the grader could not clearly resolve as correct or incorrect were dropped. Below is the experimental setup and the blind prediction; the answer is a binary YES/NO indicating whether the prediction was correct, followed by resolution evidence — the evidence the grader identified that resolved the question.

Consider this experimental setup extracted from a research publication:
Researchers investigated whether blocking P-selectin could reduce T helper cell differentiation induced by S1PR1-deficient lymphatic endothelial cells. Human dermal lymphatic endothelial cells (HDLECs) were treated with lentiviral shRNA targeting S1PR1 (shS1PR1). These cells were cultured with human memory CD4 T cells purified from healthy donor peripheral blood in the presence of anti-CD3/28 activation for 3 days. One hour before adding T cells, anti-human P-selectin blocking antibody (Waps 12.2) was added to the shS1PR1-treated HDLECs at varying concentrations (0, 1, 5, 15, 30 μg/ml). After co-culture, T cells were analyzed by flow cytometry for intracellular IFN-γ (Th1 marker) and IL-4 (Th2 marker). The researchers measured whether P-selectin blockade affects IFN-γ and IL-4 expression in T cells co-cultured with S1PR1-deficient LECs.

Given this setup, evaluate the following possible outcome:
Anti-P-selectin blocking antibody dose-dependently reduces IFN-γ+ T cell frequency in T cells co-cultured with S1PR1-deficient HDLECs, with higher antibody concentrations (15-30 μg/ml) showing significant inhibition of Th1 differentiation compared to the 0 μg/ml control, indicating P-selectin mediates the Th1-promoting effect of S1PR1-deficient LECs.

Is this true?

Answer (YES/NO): YES